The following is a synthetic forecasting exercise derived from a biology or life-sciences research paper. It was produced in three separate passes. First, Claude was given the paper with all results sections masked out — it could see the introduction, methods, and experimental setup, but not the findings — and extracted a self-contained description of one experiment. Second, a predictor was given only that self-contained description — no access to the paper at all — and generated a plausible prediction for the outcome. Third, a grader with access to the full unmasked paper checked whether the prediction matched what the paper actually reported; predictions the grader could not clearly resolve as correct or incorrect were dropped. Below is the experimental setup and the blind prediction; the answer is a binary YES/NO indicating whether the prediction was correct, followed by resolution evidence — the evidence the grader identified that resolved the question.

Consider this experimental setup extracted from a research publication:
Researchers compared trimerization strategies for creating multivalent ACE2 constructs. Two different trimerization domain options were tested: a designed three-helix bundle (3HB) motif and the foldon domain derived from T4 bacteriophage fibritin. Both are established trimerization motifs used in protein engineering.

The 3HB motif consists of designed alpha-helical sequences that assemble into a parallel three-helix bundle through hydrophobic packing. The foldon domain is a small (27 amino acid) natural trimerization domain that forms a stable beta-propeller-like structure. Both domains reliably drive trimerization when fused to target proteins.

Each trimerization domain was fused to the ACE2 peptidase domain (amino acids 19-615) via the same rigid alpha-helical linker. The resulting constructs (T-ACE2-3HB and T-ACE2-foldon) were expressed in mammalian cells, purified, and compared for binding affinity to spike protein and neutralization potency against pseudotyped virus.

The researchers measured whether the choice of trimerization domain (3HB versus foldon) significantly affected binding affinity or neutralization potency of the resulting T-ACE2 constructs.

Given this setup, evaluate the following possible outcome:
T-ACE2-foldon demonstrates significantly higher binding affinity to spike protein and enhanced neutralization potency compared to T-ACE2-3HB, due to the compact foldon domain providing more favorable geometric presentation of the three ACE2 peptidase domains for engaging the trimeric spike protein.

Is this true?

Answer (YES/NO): NO